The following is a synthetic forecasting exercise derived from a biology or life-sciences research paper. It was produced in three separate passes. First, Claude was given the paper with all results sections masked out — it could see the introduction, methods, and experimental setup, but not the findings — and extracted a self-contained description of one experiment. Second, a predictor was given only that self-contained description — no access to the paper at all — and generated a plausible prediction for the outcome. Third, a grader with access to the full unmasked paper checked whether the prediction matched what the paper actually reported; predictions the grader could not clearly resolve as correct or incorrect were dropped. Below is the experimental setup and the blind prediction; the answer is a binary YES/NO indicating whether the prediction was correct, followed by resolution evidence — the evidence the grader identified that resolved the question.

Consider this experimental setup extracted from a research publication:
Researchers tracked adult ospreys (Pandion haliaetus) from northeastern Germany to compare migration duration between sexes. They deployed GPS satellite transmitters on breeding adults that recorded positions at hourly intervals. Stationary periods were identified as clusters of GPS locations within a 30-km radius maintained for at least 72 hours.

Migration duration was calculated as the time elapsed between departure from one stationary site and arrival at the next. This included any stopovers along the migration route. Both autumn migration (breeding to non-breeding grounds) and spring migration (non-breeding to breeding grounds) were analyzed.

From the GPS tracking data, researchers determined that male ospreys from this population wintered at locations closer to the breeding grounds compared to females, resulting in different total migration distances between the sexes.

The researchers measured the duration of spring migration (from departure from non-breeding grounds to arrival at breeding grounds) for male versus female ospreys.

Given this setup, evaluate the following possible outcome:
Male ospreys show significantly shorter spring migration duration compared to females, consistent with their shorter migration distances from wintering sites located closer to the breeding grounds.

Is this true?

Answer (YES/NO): NO